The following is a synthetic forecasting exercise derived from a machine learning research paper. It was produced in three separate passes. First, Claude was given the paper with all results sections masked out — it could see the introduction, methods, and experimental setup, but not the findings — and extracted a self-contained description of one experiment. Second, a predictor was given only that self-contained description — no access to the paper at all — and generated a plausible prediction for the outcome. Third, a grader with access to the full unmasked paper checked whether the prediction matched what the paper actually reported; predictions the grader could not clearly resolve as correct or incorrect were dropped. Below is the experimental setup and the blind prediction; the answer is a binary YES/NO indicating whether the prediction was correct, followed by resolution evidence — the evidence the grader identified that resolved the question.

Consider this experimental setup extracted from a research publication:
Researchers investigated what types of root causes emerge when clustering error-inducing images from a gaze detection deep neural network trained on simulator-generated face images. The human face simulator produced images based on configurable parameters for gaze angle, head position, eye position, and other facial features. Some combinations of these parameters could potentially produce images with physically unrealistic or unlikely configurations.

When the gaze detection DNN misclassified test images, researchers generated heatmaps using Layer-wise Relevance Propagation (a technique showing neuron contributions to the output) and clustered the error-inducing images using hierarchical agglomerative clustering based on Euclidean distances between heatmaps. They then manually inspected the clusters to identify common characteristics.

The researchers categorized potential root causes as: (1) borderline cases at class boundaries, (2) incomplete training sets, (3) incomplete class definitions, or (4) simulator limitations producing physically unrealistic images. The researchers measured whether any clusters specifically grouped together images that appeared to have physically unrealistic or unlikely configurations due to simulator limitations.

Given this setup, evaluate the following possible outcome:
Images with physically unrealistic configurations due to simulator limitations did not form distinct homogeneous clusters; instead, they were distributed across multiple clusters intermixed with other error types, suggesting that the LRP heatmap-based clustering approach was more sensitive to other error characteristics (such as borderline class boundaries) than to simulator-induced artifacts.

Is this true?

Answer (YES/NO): NO